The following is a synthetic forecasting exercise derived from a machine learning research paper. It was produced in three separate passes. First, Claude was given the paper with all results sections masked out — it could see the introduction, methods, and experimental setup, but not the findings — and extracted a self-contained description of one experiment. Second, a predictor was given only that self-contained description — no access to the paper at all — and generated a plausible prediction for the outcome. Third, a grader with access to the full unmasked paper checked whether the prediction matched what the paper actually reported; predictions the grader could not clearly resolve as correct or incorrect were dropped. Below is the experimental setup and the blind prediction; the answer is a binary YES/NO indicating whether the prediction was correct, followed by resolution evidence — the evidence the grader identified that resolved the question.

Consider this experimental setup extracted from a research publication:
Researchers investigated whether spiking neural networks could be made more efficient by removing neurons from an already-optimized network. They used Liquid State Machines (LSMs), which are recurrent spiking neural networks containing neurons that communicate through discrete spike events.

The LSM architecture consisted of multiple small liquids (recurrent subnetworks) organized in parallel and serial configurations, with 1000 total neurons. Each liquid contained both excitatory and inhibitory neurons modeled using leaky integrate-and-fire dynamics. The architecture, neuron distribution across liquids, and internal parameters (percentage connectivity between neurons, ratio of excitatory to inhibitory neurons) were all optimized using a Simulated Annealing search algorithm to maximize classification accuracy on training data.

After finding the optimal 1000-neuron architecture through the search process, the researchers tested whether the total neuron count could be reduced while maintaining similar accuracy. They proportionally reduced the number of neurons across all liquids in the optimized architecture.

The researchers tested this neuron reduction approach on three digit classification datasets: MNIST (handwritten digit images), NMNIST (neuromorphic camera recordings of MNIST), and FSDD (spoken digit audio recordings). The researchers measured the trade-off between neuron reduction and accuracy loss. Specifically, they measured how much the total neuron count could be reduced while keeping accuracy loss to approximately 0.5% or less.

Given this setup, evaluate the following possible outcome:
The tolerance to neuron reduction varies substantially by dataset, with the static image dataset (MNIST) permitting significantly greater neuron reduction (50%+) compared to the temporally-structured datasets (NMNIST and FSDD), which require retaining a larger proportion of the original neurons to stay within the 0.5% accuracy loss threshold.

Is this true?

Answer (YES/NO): NO